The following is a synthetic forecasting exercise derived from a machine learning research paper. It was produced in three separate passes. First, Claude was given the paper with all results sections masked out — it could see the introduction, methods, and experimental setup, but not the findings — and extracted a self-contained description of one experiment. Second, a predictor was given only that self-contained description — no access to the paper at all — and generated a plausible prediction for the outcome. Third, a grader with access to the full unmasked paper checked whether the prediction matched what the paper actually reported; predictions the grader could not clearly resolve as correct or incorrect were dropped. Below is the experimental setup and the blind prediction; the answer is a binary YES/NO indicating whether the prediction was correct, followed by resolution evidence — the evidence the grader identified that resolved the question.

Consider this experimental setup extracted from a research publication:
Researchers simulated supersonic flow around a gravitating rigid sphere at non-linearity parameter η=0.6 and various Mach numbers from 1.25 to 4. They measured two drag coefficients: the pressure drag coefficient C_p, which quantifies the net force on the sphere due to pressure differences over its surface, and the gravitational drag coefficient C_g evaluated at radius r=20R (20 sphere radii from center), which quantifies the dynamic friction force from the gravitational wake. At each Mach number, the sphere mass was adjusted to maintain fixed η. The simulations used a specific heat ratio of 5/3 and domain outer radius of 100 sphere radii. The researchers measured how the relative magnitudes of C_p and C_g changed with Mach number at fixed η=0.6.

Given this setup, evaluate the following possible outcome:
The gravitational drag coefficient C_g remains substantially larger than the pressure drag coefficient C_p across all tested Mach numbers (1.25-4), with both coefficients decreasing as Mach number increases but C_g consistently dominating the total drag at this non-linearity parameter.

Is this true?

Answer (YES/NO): NO